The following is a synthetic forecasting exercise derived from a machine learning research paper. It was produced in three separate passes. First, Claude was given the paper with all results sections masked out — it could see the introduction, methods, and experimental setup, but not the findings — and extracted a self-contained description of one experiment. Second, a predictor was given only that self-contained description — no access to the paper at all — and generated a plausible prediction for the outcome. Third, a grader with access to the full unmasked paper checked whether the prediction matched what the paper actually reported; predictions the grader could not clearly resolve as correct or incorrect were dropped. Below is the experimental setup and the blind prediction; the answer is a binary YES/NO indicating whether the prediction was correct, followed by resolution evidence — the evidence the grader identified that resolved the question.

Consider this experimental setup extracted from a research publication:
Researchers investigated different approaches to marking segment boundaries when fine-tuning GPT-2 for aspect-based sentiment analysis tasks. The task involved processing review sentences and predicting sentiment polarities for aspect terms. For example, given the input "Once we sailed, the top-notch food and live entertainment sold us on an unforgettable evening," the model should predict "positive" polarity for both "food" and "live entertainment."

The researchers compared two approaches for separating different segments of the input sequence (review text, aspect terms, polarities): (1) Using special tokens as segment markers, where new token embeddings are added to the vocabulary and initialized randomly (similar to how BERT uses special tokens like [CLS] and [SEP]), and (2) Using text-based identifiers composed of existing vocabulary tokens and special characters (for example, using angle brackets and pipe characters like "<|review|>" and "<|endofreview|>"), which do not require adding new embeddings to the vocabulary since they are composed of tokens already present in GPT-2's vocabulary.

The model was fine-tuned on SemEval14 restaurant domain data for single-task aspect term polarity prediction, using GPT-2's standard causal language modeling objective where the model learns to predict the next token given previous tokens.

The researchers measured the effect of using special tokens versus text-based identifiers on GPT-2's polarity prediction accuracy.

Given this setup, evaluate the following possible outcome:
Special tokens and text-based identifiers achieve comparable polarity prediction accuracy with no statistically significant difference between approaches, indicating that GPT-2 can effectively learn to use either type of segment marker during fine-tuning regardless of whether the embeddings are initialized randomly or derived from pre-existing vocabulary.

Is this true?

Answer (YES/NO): NO